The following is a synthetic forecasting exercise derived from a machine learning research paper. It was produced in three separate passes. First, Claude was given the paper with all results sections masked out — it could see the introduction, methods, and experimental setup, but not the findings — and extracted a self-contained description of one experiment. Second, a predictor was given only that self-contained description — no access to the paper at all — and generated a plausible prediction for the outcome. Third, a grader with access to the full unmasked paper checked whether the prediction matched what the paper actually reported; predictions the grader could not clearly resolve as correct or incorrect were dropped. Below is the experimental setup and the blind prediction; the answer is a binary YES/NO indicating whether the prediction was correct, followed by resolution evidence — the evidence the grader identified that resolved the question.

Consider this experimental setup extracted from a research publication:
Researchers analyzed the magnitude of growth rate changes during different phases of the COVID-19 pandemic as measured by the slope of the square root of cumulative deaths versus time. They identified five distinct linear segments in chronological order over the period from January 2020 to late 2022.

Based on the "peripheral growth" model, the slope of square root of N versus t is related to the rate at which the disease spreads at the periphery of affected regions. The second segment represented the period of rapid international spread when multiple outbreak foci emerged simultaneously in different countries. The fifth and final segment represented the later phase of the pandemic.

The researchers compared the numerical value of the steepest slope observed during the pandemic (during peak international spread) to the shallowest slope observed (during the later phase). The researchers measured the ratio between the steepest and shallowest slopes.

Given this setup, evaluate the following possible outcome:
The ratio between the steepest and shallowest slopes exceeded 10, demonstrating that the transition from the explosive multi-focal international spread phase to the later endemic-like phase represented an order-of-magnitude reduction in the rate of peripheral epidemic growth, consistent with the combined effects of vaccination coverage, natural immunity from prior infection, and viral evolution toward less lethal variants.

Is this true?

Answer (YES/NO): NO